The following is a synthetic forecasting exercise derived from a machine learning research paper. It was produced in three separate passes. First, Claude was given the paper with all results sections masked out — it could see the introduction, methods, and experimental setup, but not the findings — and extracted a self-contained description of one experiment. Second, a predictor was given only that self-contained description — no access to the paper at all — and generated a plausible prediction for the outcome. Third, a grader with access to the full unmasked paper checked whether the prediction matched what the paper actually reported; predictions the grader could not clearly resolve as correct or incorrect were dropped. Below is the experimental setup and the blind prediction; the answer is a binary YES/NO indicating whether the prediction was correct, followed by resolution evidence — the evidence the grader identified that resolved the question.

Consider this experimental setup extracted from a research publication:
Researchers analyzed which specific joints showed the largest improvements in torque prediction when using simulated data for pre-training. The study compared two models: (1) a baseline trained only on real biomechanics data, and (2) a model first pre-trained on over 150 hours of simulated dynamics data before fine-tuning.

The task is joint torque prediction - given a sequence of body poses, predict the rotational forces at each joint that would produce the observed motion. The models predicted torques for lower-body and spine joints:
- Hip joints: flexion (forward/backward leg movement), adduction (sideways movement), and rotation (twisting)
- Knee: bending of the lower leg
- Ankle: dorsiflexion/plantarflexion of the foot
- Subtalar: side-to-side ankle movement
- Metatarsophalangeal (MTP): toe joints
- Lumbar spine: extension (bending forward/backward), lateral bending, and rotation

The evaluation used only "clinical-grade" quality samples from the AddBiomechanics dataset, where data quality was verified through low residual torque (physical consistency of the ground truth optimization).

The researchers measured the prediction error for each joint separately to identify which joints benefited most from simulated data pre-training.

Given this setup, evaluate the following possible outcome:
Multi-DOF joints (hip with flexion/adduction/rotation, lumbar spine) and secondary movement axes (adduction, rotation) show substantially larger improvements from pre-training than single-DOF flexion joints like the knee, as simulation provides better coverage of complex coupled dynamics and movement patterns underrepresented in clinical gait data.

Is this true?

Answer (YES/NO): NO